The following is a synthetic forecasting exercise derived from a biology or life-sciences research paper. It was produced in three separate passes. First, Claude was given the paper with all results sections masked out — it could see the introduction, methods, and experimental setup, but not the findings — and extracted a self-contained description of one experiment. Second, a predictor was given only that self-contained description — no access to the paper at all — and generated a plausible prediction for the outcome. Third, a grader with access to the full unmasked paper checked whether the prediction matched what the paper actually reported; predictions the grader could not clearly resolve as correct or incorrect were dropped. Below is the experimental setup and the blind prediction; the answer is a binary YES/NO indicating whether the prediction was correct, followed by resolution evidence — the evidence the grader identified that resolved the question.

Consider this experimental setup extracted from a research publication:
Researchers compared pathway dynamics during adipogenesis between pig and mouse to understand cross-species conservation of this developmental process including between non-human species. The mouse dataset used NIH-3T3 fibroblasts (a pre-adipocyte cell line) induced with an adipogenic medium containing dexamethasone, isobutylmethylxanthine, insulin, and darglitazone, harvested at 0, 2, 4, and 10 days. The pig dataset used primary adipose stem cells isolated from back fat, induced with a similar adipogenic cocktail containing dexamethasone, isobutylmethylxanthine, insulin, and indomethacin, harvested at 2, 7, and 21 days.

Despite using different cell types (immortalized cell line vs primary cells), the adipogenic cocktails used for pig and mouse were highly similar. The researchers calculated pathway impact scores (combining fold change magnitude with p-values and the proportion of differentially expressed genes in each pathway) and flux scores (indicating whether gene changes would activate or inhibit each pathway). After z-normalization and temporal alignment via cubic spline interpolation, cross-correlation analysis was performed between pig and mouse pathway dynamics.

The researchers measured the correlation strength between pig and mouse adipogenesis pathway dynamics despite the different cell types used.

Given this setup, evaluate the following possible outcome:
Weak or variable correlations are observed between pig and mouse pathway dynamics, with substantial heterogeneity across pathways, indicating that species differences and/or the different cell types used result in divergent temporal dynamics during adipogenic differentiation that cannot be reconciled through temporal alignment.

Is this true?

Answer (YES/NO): NO